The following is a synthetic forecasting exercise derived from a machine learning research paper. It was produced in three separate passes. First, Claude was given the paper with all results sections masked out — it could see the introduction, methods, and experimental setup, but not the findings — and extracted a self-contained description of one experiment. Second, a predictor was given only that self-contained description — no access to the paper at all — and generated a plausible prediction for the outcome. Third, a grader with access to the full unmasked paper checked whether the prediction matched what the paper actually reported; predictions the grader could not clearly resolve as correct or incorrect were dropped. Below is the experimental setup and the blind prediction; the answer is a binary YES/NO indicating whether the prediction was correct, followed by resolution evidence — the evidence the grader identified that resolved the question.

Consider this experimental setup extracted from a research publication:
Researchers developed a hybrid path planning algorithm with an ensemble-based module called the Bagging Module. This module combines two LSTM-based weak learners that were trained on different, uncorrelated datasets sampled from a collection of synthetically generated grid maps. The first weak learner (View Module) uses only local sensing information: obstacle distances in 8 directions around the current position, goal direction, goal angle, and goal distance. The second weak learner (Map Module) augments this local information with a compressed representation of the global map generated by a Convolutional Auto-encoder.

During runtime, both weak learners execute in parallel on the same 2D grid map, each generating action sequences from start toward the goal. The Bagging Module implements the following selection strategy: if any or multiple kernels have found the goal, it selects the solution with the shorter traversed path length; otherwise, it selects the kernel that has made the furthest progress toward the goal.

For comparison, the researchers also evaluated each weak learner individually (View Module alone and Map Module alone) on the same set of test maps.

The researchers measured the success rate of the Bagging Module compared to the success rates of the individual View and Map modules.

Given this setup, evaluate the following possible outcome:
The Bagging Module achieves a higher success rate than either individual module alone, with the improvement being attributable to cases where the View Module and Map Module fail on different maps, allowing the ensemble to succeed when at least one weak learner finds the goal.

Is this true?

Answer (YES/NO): YES